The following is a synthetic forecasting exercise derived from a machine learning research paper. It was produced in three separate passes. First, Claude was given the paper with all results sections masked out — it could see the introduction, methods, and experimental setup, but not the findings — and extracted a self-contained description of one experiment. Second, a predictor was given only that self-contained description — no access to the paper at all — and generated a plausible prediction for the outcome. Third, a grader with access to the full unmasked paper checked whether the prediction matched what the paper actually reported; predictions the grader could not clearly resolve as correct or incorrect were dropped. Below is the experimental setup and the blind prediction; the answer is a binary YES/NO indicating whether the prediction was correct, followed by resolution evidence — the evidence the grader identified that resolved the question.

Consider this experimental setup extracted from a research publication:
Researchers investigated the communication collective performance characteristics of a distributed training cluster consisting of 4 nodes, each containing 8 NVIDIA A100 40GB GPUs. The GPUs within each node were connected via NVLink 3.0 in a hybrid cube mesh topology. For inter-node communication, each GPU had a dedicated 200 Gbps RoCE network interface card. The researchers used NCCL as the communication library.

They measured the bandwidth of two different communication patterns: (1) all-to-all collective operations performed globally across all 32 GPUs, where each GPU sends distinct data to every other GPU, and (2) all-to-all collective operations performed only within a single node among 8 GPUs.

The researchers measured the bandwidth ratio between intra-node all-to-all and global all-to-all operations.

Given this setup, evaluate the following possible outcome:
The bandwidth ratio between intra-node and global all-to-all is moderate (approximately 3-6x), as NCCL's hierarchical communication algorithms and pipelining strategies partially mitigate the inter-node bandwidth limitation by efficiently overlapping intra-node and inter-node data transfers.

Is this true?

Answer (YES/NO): YES